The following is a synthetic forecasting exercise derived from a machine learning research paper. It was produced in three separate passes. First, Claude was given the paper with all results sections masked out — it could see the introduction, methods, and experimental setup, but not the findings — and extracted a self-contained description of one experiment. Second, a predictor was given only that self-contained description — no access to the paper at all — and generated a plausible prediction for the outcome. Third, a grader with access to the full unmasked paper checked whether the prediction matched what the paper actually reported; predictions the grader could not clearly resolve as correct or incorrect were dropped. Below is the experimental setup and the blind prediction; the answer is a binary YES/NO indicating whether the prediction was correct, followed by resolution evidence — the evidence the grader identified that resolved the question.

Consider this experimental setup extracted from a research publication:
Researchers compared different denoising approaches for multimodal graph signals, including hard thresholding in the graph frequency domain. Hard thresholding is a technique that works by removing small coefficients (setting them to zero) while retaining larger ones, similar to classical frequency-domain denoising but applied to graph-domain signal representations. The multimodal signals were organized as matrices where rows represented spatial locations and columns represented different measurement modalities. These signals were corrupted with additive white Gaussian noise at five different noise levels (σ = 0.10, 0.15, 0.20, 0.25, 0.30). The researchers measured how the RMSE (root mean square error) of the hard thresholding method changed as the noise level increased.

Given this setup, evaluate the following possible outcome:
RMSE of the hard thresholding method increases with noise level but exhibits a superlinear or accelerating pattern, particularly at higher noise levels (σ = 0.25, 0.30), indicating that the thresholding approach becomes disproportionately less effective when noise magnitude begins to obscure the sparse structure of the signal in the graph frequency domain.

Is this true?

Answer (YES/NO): NO